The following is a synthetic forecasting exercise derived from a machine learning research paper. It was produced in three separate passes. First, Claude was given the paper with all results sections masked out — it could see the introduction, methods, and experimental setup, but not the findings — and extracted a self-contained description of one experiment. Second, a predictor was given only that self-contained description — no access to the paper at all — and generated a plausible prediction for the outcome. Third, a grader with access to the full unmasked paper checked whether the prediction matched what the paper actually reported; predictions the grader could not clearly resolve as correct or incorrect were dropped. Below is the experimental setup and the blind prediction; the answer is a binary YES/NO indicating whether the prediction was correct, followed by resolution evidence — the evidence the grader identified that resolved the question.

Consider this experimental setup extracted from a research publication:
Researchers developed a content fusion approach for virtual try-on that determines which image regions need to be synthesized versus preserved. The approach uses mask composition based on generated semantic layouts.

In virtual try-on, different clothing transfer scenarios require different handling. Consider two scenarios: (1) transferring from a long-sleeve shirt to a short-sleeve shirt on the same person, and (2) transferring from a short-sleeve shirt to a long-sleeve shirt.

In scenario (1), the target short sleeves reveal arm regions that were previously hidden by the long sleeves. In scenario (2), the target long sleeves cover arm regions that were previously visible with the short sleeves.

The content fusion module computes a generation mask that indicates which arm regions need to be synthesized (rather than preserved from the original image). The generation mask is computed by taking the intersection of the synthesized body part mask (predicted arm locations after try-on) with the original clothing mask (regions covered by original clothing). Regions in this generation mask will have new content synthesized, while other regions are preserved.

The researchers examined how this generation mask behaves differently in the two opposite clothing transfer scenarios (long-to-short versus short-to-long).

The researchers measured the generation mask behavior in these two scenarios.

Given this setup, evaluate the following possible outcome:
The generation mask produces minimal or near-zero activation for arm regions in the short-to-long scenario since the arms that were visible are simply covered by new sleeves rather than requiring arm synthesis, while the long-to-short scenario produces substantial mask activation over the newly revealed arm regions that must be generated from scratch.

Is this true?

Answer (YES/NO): YES